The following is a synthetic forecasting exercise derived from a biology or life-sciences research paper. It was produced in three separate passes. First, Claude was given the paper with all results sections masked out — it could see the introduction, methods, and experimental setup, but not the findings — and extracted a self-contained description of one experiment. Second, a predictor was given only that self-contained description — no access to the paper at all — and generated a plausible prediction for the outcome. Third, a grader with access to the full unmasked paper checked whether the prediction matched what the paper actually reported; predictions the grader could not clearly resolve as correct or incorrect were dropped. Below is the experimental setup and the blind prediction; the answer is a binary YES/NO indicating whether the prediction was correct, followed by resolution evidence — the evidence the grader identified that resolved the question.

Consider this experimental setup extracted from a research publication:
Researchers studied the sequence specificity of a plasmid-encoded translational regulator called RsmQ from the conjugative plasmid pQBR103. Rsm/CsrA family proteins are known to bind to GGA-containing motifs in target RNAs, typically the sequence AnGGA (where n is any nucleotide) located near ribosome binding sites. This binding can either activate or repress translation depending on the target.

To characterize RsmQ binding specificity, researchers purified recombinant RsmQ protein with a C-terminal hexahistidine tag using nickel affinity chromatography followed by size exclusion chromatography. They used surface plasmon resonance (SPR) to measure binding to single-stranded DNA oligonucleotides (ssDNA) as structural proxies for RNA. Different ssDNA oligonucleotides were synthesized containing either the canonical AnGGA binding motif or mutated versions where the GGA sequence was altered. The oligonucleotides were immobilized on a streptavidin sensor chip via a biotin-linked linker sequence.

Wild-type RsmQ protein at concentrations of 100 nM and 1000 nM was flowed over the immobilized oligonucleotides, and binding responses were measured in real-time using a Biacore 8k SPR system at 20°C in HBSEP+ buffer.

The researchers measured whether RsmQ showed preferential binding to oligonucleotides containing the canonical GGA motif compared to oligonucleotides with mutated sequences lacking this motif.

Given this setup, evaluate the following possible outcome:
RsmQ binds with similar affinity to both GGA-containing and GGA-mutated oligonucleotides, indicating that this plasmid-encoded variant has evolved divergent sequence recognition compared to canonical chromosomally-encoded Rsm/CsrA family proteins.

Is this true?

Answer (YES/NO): NO